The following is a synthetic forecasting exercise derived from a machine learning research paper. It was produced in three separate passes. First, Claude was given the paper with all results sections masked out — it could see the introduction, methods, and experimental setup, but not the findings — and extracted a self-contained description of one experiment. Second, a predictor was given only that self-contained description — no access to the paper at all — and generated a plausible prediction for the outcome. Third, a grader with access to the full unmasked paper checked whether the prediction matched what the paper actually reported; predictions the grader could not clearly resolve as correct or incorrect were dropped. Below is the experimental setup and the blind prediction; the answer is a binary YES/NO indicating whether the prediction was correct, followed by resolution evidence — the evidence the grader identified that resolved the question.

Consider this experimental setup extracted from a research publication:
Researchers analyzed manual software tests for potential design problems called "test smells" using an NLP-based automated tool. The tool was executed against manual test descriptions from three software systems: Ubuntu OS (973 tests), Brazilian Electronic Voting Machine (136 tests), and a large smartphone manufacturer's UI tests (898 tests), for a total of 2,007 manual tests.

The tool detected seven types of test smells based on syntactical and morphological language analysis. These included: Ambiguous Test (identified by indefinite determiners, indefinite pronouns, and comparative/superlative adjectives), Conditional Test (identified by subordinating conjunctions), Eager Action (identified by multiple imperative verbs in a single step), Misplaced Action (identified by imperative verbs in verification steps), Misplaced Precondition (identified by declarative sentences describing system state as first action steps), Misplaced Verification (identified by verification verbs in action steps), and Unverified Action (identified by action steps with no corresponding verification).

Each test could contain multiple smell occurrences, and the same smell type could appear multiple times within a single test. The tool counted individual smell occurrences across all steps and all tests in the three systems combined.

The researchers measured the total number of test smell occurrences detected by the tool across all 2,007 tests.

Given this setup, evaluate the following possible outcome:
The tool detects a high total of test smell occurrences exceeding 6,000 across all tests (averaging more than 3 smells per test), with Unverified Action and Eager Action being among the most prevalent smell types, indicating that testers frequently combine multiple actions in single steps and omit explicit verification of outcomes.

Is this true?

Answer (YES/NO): NO